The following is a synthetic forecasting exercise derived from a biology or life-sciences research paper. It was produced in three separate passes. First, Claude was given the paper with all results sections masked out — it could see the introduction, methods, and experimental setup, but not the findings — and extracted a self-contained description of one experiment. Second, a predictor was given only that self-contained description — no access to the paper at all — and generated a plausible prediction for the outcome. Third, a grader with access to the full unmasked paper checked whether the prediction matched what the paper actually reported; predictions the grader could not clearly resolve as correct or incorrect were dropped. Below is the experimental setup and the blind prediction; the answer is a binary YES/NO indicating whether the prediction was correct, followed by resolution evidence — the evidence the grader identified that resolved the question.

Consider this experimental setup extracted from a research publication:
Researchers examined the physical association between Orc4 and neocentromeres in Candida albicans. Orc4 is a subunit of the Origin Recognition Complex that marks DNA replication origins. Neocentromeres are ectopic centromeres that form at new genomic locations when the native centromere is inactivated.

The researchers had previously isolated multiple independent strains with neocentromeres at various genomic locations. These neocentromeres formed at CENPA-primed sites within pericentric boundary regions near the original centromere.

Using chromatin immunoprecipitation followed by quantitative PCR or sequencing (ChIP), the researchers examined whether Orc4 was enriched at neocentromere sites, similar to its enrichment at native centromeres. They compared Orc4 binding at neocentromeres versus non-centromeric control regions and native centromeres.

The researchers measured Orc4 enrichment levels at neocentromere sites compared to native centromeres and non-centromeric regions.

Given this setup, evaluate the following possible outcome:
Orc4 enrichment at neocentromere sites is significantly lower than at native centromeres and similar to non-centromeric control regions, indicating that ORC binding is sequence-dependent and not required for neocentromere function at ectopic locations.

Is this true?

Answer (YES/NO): NO